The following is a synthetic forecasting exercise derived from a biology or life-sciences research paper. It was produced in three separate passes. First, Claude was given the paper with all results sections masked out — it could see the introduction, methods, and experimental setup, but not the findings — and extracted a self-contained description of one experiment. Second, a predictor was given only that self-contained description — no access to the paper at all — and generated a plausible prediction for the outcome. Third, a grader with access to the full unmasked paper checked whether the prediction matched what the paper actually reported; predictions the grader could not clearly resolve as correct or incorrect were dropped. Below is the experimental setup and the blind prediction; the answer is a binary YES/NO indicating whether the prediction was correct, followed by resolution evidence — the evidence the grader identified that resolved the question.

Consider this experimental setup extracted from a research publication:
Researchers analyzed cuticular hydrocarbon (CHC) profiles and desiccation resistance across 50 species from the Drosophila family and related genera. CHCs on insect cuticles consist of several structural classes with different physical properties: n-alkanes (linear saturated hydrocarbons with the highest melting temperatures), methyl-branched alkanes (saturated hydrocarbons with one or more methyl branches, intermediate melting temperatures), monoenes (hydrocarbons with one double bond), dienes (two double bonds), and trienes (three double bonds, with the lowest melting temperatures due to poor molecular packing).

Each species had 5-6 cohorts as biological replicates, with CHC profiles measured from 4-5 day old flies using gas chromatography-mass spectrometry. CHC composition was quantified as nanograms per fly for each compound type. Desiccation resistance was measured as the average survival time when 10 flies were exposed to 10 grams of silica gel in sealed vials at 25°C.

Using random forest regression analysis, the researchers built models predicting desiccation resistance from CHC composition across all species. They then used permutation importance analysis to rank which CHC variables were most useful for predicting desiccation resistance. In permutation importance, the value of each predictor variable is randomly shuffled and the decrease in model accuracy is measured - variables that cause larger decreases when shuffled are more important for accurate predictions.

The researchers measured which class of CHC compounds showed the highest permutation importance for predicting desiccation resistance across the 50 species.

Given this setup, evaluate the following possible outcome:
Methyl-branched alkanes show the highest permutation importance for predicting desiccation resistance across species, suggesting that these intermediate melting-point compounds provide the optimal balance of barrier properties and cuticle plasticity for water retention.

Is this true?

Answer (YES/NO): YES